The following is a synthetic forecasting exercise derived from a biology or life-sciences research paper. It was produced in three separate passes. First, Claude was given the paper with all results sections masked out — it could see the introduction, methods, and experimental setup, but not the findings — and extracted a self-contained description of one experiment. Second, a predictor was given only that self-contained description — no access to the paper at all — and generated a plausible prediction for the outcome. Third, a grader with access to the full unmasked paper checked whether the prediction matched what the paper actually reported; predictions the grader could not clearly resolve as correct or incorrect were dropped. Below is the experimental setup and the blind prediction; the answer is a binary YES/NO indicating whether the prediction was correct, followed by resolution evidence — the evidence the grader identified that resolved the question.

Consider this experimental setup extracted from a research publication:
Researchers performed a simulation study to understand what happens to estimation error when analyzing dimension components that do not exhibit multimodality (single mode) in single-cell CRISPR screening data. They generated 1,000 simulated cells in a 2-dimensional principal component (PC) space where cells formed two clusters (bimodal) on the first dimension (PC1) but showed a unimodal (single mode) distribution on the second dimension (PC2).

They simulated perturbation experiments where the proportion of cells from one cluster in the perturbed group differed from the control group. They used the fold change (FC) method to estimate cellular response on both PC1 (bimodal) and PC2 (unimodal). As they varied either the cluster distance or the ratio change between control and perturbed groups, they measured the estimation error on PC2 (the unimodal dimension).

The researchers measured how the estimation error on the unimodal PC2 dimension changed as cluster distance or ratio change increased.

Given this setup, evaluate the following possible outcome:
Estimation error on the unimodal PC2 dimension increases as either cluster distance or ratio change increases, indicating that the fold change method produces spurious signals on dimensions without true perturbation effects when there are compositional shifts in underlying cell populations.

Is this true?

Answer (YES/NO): NO